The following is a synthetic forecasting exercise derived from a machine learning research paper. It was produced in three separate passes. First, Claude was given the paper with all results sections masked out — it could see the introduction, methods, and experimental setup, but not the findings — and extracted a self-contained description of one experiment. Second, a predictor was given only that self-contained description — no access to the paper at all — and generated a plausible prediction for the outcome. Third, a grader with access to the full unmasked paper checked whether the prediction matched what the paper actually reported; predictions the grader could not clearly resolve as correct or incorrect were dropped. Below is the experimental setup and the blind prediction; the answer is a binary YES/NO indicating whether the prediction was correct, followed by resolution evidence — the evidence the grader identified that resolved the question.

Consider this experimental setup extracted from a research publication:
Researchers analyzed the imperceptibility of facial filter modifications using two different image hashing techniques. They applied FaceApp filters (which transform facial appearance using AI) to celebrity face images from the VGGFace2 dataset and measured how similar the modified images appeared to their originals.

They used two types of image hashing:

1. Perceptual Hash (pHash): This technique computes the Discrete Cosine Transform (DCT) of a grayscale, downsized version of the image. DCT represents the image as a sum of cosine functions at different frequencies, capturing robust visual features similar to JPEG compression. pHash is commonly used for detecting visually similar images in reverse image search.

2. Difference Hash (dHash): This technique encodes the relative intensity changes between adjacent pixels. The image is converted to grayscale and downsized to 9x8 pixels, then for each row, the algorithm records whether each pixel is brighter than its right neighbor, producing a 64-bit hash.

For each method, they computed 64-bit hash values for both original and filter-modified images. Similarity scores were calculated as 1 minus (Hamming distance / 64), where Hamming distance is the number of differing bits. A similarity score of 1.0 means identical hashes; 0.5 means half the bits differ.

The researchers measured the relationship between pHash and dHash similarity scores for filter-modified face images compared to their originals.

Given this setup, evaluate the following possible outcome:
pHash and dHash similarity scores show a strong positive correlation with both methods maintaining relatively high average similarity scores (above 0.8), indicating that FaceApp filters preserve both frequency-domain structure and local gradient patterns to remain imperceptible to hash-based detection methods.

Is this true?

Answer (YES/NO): YES